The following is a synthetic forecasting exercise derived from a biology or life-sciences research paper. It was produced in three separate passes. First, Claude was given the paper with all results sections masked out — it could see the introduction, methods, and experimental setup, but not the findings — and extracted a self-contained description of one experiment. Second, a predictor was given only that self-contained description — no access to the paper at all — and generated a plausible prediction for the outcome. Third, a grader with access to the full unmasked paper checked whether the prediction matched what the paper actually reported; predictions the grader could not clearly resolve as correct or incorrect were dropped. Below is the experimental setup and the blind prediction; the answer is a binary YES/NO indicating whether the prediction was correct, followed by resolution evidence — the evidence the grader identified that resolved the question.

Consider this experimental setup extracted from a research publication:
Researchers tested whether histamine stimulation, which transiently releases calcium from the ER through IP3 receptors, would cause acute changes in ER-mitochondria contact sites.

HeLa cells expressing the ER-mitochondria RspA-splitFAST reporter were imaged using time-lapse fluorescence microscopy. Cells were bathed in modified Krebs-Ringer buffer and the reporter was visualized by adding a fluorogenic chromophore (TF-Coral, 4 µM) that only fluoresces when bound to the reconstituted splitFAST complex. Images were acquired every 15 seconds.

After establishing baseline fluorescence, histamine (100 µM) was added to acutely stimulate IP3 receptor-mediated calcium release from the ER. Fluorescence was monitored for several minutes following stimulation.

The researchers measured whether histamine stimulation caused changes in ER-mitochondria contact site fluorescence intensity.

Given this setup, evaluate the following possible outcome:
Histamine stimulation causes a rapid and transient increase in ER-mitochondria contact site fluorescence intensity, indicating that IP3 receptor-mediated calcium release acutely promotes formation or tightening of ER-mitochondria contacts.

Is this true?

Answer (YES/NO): NO